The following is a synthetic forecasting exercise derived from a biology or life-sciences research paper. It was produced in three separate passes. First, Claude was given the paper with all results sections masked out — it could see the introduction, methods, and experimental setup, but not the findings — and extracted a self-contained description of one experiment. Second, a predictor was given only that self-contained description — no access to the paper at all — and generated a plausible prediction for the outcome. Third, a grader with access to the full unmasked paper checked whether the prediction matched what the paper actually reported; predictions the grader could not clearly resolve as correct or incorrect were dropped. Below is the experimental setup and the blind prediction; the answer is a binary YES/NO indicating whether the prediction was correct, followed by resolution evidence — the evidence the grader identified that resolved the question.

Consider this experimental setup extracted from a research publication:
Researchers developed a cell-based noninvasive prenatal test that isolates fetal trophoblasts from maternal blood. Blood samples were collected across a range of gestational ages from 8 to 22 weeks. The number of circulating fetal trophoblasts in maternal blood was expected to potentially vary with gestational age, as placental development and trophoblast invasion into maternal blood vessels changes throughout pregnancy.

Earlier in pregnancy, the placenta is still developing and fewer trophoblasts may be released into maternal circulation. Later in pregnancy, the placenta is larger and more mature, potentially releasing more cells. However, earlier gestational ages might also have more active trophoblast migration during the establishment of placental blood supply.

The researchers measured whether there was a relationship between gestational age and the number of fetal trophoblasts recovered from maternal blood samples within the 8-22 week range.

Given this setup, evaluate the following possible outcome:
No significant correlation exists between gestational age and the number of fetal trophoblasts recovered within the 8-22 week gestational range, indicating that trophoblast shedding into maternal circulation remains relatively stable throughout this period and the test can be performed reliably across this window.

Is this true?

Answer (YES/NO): NO